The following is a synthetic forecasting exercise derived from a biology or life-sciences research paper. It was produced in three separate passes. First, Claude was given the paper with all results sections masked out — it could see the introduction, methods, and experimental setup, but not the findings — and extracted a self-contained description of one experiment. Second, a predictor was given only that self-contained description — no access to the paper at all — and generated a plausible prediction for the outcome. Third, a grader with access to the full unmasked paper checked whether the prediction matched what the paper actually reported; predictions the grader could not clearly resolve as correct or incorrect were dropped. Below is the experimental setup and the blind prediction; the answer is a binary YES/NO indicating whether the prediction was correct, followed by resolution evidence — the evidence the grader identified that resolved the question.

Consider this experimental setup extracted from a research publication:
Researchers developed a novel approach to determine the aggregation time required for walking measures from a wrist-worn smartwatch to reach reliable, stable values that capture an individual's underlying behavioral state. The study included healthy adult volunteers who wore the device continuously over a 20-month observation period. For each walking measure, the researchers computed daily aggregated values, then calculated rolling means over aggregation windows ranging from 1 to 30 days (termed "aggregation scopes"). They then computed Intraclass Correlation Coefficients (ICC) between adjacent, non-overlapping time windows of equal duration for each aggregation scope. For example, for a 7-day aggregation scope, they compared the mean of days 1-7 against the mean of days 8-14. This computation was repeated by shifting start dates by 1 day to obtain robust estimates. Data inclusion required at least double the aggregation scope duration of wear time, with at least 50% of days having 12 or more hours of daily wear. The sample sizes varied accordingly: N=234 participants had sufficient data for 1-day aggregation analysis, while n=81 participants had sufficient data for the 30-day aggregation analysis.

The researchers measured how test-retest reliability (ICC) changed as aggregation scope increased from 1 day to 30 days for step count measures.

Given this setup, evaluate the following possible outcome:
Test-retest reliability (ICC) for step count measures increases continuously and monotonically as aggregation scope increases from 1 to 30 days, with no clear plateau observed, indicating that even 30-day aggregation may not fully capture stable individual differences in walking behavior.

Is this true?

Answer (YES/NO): NO